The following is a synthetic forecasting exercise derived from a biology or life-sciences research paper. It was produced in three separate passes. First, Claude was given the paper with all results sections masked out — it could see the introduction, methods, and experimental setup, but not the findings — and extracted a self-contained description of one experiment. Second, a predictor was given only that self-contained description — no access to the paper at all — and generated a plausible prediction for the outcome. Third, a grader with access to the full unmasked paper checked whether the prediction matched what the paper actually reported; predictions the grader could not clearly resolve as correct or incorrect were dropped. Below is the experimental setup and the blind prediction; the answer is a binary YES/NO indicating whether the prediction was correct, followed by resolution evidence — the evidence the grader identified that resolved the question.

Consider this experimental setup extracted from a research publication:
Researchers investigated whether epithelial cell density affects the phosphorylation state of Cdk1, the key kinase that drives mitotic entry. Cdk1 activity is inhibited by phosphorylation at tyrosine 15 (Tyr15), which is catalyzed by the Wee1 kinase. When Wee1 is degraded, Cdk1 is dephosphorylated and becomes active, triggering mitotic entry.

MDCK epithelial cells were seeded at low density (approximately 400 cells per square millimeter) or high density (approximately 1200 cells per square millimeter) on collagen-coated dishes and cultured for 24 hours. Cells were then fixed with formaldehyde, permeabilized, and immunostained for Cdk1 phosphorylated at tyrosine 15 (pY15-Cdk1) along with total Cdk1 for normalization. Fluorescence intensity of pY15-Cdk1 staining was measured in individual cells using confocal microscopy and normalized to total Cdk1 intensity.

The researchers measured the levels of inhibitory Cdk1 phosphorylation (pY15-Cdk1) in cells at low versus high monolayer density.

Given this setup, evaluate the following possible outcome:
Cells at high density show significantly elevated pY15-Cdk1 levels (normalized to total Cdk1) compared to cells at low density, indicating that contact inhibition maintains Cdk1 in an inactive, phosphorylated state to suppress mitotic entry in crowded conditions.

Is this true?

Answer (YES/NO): NO